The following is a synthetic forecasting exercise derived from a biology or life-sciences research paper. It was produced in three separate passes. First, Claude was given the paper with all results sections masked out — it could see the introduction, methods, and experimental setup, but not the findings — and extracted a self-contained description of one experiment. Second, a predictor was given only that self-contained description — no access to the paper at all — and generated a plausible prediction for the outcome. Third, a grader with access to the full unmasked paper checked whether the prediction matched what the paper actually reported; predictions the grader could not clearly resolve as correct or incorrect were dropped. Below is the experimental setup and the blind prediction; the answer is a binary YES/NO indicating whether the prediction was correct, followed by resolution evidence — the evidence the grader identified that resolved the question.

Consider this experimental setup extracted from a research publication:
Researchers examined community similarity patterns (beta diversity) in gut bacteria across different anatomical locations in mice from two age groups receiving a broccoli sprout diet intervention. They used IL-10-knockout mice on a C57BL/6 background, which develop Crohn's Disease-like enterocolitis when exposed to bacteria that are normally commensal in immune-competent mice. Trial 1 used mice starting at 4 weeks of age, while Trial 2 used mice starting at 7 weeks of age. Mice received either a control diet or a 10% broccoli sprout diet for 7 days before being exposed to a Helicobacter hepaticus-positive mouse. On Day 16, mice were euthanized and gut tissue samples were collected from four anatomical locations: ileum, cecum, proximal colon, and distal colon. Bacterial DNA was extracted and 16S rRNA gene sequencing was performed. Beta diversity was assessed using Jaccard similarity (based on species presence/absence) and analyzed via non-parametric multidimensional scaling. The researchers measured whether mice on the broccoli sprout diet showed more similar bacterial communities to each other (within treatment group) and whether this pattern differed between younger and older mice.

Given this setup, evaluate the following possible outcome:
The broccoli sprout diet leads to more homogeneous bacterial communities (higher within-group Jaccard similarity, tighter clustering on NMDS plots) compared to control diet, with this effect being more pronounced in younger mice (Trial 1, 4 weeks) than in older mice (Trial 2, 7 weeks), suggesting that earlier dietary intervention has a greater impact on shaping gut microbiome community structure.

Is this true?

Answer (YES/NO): YES